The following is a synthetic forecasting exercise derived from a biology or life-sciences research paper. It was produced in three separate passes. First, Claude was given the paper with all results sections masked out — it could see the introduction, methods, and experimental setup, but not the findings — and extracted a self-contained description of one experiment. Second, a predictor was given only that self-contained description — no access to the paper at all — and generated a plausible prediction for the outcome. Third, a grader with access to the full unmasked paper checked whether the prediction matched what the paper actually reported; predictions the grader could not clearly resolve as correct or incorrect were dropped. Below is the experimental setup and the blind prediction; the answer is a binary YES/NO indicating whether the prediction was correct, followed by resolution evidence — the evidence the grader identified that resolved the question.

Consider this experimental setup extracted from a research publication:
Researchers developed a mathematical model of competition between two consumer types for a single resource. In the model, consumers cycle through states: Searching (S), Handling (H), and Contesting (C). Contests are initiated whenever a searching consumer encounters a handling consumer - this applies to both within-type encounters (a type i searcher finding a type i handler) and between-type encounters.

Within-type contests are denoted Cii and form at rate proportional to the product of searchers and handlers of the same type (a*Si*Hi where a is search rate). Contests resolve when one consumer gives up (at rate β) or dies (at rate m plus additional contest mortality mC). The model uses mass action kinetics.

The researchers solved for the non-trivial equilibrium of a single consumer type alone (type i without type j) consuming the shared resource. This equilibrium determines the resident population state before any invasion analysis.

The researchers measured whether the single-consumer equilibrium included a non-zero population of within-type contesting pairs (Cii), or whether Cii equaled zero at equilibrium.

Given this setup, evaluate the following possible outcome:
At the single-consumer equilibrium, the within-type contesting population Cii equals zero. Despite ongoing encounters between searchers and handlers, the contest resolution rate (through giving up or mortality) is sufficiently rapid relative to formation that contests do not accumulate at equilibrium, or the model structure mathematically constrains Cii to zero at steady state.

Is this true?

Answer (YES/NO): NO